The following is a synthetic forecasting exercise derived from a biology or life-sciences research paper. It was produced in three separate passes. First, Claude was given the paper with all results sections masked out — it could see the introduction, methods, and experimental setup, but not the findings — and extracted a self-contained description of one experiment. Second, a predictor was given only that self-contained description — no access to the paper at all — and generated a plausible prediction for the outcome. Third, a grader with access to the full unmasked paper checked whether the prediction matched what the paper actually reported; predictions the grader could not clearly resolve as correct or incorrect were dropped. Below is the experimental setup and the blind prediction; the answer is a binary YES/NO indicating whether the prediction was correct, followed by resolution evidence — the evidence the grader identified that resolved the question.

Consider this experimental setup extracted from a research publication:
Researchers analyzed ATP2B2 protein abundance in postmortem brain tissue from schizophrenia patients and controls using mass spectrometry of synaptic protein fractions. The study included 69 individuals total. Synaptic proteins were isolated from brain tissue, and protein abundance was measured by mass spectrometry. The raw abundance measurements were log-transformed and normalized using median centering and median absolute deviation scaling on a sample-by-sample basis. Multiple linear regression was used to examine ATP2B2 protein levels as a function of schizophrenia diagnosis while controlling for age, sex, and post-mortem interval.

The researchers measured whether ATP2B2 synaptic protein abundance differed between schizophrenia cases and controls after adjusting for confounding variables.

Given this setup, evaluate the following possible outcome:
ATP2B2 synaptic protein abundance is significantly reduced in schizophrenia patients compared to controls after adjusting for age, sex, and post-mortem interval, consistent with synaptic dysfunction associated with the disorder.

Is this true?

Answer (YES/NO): YES